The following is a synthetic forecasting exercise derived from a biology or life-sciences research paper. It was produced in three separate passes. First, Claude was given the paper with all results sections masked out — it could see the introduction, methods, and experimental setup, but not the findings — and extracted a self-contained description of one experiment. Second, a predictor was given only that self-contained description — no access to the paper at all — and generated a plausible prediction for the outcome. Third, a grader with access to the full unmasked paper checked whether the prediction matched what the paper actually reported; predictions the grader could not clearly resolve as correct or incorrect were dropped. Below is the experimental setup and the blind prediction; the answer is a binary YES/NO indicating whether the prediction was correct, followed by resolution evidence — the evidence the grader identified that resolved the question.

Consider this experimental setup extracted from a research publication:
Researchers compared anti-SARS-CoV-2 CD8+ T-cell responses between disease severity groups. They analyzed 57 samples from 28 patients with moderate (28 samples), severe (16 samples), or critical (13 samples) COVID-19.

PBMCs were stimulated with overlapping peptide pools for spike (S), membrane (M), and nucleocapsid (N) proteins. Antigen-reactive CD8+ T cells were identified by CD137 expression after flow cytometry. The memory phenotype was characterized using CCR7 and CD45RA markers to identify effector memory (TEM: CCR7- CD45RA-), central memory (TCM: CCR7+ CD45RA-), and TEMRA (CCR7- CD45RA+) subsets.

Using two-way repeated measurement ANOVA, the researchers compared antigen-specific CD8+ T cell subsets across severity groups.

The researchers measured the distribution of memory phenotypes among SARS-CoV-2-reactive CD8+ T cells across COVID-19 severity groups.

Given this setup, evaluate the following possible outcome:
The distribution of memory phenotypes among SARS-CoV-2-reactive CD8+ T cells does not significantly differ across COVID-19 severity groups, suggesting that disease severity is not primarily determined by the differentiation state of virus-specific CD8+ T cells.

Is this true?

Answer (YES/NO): NO